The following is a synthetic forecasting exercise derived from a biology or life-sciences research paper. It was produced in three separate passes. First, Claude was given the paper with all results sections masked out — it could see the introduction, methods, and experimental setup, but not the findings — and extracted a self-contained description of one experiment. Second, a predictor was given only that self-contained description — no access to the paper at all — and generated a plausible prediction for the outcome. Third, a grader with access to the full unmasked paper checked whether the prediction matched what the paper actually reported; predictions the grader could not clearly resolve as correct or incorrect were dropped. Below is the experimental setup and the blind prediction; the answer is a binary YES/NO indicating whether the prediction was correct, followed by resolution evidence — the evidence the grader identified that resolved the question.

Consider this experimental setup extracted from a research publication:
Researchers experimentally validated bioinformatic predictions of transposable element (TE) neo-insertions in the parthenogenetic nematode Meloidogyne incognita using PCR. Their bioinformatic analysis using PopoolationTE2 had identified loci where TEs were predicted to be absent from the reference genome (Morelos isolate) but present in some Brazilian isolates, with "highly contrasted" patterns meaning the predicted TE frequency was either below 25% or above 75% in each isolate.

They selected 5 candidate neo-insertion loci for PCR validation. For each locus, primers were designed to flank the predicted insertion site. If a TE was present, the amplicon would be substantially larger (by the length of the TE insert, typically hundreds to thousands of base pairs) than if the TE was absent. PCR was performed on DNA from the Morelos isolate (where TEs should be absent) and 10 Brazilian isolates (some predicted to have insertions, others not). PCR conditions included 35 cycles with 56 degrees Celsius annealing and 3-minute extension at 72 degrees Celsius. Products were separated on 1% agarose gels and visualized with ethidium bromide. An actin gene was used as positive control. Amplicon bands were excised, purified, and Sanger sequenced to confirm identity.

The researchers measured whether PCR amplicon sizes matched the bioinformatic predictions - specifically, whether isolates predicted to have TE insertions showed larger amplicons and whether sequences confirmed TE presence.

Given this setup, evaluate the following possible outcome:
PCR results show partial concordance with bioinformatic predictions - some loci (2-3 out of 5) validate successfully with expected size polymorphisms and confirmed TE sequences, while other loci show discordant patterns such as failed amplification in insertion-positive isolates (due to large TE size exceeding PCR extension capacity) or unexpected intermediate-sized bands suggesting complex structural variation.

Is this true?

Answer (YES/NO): NO